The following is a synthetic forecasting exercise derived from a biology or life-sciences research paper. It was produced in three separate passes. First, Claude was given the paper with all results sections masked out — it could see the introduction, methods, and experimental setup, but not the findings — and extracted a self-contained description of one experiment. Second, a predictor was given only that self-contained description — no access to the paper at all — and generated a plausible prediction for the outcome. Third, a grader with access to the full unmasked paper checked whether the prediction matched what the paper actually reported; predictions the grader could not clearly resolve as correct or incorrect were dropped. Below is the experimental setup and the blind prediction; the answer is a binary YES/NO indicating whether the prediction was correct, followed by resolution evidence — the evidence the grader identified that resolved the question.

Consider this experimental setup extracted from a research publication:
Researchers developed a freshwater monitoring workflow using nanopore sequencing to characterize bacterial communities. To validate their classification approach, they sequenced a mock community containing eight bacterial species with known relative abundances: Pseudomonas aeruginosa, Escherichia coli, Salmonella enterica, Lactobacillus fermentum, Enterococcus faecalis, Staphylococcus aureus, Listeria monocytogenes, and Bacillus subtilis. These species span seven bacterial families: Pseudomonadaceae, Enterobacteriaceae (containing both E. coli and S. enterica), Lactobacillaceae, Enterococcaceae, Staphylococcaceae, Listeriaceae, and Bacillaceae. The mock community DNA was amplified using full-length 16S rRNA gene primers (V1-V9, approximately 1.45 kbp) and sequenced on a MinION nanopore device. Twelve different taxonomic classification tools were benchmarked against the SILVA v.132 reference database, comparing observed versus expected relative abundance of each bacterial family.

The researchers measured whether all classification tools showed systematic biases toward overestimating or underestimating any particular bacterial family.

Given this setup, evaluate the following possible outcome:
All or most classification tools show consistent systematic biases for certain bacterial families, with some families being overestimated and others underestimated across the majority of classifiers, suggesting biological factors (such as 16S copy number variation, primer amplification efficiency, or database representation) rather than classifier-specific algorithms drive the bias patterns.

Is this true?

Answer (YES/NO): YES